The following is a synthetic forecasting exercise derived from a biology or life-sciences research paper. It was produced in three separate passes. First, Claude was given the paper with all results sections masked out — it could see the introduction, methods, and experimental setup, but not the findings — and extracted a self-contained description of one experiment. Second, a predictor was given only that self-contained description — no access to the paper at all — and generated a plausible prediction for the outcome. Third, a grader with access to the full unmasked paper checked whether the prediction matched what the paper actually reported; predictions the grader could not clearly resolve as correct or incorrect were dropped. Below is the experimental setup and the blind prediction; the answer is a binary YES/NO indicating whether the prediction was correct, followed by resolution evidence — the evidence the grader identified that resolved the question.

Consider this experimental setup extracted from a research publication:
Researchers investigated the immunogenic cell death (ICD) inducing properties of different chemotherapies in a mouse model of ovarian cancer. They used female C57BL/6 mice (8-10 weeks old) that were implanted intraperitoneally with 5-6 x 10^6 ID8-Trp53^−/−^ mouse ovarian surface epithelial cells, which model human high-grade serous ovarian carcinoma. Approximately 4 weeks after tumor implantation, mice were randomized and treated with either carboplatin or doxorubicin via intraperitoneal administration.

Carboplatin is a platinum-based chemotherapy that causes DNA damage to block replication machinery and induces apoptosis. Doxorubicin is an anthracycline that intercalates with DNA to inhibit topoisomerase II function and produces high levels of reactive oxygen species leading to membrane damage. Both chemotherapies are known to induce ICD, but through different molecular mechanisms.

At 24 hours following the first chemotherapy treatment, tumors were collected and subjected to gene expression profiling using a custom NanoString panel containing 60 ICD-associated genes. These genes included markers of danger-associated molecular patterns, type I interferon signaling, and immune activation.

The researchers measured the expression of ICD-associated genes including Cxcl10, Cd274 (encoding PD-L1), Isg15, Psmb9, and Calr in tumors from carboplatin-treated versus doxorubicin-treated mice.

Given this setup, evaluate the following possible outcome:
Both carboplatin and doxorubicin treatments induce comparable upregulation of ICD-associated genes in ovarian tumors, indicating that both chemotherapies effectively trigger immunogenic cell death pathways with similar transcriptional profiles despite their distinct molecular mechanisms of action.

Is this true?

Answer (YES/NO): NO